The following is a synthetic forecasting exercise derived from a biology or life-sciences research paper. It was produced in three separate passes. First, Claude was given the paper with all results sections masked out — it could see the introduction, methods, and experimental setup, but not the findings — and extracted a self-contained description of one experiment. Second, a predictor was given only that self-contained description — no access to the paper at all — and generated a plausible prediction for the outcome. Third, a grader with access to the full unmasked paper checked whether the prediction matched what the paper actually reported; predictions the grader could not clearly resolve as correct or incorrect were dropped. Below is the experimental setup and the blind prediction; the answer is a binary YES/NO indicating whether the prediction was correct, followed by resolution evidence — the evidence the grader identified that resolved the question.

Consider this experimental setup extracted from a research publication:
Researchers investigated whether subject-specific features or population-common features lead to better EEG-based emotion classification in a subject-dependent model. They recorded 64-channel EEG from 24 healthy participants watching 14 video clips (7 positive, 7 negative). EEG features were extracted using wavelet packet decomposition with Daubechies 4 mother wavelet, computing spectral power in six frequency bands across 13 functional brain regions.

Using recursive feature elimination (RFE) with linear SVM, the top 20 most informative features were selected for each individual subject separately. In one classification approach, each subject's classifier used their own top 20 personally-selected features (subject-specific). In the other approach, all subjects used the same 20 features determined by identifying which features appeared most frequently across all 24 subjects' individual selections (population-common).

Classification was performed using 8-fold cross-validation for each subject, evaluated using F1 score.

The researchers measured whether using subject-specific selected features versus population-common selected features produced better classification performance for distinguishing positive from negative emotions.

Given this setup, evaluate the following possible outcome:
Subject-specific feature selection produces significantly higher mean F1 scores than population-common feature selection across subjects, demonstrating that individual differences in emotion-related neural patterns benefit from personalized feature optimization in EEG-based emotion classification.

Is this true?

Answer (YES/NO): NO